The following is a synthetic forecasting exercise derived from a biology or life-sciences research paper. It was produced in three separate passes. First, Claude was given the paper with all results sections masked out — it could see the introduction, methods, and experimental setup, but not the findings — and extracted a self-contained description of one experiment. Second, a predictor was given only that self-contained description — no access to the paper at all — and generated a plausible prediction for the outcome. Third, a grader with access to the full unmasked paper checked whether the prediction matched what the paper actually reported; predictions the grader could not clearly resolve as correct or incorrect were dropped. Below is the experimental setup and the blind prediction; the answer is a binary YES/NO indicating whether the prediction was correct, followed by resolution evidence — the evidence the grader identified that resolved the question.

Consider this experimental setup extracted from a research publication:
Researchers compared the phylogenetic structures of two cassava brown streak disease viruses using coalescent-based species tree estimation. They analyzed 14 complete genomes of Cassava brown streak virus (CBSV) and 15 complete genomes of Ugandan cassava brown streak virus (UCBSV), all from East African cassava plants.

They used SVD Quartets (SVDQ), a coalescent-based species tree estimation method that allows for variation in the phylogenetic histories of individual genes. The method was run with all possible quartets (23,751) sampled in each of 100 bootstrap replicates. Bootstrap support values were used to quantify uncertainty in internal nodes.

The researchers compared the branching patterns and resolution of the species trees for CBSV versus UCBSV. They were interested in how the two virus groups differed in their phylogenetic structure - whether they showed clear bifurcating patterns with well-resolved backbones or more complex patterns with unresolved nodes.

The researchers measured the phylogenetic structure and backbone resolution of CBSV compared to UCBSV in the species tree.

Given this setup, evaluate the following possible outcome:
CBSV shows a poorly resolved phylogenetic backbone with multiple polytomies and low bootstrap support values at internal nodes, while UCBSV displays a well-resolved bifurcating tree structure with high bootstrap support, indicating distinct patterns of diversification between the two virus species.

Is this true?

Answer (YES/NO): NO